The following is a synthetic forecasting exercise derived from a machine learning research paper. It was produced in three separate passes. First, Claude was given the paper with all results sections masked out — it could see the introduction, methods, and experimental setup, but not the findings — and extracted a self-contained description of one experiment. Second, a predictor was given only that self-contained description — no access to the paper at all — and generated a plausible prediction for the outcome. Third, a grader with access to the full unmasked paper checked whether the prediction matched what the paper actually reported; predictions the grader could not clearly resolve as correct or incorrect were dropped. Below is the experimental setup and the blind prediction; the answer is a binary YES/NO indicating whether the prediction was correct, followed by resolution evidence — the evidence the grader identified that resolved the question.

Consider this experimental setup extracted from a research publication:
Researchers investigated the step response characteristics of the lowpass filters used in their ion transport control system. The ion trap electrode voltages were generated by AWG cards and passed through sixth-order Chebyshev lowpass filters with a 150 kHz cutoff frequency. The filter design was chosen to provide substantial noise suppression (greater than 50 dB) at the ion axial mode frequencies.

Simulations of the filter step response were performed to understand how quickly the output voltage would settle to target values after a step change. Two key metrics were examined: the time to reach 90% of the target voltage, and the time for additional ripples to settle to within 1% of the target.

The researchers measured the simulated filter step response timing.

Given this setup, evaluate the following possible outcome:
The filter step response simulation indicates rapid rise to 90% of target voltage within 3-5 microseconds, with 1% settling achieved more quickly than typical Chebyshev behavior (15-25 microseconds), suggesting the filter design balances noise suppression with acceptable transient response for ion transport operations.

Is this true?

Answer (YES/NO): NO